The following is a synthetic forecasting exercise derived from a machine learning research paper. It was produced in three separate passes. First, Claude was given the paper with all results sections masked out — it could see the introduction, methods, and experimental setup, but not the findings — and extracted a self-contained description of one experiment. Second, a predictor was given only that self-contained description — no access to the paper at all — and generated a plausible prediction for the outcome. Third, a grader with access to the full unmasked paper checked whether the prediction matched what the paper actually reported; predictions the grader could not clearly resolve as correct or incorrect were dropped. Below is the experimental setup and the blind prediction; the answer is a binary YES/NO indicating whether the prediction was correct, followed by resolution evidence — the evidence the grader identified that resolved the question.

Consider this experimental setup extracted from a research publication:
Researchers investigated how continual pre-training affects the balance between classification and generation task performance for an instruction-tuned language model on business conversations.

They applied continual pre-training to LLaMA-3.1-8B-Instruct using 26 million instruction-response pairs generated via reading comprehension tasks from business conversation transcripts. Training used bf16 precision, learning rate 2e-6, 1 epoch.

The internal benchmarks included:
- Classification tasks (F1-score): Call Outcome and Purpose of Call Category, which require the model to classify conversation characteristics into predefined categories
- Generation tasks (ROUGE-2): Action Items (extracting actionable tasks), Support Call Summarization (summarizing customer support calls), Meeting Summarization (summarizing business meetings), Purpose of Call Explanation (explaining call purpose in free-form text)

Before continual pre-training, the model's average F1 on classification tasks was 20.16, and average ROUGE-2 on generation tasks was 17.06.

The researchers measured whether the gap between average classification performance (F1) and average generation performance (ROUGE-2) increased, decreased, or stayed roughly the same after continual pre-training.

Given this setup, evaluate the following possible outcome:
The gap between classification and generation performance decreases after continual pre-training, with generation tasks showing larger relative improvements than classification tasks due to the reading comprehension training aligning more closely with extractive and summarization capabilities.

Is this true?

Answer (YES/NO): NO